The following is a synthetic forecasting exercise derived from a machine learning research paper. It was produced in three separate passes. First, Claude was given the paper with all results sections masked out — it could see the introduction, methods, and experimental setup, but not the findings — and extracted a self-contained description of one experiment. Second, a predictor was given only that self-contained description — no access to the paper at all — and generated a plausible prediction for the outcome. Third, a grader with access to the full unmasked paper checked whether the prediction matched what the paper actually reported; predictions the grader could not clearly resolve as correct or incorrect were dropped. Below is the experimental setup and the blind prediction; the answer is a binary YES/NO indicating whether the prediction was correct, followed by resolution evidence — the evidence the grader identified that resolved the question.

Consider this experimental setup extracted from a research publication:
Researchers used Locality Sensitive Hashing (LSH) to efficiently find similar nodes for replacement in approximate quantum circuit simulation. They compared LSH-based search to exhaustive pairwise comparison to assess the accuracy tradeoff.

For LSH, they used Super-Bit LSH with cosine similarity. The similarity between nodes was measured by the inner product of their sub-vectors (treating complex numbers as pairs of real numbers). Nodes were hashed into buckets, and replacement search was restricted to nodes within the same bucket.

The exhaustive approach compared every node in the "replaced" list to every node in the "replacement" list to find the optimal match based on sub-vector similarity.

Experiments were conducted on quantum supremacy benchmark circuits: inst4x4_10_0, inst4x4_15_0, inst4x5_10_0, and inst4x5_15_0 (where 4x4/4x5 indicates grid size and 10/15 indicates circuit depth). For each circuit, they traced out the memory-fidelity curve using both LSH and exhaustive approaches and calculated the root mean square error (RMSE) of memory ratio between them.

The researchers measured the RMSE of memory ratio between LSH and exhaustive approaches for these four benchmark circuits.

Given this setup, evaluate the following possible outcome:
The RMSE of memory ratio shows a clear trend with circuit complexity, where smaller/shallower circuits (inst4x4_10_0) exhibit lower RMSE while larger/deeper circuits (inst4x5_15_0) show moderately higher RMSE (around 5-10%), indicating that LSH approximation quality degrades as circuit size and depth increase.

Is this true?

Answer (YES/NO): NO